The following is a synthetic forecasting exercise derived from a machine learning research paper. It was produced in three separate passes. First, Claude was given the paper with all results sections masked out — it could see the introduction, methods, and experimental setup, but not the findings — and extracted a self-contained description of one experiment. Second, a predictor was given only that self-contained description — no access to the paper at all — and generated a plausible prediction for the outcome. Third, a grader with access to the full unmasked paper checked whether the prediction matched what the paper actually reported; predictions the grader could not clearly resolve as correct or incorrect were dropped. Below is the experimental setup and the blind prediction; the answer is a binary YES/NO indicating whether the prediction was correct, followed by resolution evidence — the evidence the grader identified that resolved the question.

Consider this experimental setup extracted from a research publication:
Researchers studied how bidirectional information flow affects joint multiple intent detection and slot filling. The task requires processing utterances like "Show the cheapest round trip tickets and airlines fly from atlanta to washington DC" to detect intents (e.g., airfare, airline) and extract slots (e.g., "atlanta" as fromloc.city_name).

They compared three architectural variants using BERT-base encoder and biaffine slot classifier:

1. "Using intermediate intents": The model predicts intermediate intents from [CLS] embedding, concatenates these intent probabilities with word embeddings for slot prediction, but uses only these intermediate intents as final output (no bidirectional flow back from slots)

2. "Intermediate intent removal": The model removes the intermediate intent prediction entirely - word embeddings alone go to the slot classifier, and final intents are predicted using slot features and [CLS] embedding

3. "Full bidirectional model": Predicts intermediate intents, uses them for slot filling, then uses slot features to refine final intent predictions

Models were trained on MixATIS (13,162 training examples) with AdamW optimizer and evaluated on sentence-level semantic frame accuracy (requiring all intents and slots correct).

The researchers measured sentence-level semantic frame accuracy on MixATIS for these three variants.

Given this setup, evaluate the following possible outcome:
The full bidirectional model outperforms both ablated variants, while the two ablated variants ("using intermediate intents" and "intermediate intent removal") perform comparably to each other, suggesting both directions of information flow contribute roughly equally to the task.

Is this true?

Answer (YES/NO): YES